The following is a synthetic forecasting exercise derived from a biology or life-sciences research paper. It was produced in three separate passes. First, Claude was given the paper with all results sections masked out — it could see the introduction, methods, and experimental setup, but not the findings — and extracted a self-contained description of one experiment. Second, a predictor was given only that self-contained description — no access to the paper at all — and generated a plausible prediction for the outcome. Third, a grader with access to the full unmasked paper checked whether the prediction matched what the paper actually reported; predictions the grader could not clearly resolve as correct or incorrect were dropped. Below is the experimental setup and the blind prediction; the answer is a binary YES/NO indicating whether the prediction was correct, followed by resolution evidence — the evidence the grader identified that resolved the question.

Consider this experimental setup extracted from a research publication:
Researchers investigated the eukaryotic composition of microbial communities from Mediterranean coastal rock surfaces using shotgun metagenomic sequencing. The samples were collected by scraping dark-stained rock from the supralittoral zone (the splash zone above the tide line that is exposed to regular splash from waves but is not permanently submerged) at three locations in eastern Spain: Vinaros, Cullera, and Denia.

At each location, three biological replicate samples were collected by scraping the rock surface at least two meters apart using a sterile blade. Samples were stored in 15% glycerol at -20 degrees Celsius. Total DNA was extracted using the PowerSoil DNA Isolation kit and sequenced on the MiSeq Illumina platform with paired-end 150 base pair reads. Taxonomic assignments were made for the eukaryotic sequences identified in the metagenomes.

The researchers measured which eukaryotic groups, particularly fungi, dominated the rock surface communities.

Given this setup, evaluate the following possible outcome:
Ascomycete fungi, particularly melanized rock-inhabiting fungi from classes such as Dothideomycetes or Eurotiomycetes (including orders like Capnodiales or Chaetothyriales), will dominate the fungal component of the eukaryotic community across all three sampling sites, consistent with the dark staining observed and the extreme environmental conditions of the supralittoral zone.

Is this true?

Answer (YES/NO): YES